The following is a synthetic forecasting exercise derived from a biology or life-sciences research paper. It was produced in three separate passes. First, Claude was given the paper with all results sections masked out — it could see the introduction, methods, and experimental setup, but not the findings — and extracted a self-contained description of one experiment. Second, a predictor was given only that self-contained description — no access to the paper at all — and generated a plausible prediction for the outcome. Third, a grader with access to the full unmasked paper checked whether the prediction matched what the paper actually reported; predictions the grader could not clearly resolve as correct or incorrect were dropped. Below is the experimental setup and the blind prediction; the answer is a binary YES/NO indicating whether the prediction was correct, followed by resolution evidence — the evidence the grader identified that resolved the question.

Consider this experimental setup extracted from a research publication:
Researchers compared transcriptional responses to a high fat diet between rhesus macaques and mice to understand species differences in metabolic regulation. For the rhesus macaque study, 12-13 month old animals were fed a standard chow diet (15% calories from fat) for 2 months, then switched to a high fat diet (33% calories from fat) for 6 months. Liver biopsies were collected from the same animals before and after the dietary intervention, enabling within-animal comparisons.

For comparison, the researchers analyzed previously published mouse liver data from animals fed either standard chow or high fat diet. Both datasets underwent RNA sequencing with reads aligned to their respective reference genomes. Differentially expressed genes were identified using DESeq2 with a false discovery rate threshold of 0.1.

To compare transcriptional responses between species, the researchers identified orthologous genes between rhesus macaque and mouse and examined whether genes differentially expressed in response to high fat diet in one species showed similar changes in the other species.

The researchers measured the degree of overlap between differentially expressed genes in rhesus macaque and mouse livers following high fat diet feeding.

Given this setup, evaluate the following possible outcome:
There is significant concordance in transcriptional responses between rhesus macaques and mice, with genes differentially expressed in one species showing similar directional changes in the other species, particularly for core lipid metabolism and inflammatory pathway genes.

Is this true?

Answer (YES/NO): NO